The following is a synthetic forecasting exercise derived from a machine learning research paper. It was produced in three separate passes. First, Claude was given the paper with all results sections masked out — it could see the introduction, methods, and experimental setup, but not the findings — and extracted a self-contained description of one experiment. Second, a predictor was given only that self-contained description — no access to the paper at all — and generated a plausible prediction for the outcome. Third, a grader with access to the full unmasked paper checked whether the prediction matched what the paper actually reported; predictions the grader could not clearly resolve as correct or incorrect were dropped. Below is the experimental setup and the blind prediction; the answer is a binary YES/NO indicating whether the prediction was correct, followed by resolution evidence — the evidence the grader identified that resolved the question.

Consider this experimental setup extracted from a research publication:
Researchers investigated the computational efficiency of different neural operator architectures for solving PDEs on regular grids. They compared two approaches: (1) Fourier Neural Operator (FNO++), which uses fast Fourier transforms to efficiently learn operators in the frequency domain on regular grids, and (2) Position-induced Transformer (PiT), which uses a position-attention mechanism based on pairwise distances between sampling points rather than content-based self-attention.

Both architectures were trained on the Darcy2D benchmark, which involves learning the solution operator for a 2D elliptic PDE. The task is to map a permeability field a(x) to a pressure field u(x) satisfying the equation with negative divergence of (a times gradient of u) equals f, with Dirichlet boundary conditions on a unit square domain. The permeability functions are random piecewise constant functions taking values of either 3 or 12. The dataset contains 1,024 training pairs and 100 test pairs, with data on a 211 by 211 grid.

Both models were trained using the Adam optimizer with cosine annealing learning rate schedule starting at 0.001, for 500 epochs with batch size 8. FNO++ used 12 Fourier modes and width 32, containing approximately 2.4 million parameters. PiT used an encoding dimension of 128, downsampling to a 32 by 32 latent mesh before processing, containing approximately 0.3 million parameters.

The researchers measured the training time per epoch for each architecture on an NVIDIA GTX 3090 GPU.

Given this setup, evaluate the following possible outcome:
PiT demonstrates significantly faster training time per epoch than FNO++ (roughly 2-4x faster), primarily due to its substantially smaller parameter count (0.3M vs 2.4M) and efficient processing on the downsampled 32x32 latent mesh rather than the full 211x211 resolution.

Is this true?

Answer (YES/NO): NO